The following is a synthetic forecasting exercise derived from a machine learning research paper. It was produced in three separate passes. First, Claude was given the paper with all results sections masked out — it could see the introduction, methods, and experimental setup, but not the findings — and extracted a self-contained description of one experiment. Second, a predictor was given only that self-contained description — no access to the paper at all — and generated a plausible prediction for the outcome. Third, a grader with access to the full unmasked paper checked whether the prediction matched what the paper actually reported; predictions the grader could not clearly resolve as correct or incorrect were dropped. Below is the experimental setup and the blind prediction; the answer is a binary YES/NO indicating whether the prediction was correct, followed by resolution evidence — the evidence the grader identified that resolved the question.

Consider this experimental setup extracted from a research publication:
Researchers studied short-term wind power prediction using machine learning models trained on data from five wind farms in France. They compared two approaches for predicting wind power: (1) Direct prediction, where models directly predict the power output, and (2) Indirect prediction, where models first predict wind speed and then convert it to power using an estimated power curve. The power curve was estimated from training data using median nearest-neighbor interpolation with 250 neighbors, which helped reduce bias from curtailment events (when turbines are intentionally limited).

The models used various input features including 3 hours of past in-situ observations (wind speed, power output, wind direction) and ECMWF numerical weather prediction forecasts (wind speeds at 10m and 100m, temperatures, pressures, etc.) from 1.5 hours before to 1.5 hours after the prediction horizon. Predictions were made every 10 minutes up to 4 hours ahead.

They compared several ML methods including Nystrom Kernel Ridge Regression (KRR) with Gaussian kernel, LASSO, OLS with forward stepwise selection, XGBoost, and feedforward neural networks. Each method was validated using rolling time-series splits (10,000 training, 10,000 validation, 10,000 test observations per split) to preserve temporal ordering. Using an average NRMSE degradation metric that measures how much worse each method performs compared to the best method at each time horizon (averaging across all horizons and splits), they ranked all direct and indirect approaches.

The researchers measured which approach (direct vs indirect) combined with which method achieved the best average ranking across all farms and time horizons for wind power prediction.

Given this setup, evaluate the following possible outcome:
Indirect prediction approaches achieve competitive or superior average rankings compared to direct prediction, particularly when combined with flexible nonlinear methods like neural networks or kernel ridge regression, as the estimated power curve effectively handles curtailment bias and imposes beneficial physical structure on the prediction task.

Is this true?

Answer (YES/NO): NO